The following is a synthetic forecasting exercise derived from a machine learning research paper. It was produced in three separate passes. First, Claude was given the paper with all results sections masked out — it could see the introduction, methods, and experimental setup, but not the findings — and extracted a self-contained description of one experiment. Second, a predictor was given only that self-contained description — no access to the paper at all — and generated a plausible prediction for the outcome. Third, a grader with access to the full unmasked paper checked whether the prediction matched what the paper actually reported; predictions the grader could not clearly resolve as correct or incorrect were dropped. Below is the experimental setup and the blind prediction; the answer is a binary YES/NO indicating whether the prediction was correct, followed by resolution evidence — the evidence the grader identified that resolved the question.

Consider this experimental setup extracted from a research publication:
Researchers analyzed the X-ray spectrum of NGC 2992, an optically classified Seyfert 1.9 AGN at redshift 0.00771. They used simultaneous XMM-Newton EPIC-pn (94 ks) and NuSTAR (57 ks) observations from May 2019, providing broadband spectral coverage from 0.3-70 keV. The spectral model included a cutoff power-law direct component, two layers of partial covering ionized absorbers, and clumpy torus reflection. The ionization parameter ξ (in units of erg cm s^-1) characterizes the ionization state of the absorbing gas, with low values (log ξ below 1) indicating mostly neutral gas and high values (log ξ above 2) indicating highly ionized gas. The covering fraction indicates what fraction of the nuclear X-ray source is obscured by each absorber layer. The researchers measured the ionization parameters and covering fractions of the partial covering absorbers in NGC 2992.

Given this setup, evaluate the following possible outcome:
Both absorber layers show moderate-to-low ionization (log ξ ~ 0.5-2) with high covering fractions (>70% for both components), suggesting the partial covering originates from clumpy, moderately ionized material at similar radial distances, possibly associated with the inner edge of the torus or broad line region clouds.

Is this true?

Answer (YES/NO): NO